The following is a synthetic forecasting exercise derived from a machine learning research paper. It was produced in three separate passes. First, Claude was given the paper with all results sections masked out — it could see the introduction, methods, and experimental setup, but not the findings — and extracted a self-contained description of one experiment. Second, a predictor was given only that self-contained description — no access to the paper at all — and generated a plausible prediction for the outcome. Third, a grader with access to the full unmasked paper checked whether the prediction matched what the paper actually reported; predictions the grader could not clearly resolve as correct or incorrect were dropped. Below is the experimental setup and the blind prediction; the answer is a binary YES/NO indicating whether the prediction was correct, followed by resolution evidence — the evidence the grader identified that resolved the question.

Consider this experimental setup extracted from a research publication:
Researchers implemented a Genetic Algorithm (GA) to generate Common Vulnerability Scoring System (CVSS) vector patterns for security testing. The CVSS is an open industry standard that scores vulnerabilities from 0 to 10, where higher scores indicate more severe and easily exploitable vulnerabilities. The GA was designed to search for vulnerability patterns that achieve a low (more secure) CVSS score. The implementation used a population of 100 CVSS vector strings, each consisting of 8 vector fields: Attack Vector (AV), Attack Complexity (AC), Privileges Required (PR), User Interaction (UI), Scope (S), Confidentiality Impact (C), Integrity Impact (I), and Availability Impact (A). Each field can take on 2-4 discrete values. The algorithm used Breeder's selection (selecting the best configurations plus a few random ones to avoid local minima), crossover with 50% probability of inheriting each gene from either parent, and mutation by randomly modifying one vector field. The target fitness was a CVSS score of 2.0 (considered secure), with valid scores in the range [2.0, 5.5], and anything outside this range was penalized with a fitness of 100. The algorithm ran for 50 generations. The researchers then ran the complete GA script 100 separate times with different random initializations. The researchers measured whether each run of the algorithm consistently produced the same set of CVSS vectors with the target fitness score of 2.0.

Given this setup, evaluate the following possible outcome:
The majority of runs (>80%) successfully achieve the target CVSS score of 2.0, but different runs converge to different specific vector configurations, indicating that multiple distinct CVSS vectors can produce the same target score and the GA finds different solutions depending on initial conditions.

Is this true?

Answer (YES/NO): YES